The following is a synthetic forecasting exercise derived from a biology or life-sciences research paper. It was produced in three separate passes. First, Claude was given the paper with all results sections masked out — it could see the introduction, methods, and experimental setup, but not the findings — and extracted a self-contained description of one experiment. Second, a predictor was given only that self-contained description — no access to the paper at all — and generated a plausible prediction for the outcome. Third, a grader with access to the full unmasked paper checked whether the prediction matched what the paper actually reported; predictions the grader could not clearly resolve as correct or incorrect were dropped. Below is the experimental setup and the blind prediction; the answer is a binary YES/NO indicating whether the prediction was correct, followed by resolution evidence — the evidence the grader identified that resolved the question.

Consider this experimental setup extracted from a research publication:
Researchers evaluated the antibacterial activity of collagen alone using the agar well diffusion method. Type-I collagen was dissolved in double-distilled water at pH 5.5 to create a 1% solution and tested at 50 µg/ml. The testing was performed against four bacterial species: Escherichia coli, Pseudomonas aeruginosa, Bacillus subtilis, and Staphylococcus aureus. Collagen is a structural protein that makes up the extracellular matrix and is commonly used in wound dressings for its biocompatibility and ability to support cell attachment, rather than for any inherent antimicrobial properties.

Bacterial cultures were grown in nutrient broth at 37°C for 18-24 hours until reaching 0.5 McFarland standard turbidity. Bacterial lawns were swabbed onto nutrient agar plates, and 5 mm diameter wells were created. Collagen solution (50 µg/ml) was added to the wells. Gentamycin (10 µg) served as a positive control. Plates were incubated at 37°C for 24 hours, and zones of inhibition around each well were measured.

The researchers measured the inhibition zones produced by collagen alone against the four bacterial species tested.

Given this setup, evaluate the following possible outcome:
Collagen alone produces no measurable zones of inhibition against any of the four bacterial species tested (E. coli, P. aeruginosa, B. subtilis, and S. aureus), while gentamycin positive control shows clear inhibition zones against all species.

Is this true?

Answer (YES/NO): YES